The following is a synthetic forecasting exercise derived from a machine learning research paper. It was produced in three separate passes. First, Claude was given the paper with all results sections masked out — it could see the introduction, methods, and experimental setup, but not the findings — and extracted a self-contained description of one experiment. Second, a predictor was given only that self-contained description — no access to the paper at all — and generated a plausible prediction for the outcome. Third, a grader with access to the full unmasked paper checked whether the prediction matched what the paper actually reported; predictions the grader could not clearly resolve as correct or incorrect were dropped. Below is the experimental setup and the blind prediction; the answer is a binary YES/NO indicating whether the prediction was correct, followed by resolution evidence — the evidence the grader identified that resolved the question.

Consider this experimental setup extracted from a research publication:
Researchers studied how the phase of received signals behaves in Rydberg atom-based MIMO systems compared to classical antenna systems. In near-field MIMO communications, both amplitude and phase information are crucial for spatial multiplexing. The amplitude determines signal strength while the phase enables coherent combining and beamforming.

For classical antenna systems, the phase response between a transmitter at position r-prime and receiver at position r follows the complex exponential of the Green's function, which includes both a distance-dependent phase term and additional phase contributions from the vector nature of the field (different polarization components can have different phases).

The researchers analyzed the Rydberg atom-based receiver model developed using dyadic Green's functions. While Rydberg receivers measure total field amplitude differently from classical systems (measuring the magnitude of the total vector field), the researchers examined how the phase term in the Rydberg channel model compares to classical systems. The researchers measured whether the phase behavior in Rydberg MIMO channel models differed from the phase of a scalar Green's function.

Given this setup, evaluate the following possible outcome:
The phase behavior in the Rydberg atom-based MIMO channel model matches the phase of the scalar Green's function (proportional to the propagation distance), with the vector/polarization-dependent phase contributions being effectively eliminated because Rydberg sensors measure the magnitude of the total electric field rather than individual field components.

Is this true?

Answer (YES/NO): YES